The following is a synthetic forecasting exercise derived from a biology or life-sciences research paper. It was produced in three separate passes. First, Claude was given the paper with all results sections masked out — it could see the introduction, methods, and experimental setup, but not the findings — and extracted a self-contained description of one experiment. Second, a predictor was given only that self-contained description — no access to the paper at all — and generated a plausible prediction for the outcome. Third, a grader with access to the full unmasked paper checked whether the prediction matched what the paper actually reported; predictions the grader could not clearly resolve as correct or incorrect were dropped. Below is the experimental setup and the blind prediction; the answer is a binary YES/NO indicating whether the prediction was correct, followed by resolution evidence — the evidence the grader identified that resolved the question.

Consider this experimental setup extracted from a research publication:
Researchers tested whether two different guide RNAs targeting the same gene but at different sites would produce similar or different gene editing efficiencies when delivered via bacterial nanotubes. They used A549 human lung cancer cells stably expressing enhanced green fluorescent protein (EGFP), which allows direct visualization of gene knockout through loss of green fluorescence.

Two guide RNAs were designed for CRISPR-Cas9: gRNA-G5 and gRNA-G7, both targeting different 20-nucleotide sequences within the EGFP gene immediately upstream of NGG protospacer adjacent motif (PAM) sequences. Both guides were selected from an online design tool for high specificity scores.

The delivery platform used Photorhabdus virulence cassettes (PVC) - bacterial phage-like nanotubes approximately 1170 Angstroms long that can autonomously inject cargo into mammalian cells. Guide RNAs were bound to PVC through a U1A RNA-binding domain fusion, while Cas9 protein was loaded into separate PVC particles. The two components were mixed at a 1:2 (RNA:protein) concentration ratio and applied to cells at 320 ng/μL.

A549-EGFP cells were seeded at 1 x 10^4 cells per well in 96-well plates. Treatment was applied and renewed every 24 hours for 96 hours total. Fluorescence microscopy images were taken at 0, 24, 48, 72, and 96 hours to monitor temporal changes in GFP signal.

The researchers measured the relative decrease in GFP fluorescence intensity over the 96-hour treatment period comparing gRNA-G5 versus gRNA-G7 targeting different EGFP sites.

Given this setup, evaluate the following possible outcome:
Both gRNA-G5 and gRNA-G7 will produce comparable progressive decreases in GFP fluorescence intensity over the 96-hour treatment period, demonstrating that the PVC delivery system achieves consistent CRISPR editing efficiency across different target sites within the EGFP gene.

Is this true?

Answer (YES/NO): NO